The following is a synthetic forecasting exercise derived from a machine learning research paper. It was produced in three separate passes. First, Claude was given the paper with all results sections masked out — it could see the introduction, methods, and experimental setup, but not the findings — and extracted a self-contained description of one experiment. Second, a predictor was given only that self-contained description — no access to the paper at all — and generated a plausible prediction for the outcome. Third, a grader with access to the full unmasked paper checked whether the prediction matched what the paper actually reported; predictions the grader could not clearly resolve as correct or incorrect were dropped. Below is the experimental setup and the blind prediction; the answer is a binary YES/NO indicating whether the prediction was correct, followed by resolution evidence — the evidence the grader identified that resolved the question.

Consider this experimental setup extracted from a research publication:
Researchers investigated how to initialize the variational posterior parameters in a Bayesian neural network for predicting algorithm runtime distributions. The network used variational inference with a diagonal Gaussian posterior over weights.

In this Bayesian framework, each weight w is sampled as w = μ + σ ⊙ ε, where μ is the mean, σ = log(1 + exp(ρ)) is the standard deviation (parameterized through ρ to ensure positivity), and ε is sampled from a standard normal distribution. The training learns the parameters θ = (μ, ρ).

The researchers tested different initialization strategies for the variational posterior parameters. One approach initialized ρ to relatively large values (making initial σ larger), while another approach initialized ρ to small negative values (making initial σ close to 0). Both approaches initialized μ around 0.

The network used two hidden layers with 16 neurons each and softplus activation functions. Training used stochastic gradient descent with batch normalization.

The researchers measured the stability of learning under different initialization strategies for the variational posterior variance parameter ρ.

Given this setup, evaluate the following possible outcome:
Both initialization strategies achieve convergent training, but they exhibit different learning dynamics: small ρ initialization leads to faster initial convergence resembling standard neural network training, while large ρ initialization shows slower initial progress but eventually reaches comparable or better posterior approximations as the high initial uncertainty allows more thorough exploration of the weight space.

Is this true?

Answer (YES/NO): NO